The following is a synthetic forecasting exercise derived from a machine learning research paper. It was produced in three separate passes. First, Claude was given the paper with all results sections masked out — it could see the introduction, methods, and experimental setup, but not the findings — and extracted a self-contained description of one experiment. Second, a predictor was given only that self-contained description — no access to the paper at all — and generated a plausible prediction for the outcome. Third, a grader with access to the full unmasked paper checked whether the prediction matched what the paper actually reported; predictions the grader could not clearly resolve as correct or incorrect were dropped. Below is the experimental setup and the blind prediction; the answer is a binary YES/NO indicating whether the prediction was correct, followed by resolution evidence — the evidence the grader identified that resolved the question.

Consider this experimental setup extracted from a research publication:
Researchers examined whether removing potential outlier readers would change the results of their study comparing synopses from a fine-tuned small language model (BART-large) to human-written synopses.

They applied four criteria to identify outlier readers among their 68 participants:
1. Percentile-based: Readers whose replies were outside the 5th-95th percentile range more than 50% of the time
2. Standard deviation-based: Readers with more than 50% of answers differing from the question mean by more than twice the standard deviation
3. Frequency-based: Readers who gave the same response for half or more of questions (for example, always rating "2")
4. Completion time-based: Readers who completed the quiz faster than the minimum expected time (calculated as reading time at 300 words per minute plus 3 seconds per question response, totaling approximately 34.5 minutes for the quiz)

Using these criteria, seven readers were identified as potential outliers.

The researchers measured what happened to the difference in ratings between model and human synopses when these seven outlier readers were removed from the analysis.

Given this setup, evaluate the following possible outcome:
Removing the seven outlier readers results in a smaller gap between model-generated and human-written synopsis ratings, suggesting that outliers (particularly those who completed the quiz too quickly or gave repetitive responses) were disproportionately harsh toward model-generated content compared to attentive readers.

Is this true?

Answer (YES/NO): NO